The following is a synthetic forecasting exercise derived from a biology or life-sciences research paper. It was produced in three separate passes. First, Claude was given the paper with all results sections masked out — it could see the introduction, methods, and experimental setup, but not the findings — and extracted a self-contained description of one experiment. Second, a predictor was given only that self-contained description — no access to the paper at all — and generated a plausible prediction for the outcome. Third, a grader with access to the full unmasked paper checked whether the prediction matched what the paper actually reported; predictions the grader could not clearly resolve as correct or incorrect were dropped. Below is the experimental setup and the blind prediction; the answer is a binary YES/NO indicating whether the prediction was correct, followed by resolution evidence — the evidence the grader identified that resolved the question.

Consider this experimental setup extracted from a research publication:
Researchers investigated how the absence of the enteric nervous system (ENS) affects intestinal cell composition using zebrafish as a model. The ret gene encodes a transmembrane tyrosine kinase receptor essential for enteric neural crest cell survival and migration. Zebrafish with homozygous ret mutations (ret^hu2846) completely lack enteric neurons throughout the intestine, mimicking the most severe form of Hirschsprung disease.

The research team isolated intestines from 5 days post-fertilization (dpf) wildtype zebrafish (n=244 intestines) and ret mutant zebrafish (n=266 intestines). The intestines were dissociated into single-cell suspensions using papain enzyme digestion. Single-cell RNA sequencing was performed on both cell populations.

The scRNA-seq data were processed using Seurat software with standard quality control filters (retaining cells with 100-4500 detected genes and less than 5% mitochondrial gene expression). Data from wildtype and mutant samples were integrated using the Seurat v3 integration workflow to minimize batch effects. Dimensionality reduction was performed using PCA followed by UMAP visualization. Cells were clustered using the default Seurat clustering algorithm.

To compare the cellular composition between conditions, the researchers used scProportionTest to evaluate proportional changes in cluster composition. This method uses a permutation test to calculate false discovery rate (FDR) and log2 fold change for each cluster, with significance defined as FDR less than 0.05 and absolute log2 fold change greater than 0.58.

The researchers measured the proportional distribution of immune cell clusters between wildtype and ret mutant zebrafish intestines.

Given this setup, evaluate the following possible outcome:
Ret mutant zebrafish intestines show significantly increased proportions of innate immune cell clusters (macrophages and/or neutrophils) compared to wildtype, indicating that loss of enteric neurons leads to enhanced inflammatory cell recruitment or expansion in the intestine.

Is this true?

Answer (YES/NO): NO